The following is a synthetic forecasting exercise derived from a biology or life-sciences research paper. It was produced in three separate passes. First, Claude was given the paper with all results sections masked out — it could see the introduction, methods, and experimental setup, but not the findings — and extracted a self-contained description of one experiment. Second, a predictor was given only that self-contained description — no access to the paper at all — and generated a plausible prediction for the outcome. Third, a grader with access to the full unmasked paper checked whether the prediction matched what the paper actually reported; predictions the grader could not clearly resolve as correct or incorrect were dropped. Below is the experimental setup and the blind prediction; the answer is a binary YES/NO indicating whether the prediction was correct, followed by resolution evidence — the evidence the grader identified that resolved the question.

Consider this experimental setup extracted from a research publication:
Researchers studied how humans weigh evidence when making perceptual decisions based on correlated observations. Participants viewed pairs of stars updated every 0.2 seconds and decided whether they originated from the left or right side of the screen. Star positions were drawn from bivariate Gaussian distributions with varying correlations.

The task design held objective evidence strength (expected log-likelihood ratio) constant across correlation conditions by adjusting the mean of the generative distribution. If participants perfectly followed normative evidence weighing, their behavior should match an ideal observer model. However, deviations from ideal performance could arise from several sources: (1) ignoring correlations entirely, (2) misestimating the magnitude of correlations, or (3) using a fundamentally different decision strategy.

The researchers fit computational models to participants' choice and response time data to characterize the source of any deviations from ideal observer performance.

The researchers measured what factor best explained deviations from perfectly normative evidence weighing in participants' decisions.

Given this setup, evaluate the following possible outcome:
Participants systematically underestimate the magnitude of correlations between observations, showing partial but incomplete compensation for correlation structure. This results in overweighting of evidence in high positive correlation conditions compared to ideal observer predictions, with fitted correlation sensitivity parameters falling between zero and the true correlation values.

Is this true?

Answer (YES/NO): YES